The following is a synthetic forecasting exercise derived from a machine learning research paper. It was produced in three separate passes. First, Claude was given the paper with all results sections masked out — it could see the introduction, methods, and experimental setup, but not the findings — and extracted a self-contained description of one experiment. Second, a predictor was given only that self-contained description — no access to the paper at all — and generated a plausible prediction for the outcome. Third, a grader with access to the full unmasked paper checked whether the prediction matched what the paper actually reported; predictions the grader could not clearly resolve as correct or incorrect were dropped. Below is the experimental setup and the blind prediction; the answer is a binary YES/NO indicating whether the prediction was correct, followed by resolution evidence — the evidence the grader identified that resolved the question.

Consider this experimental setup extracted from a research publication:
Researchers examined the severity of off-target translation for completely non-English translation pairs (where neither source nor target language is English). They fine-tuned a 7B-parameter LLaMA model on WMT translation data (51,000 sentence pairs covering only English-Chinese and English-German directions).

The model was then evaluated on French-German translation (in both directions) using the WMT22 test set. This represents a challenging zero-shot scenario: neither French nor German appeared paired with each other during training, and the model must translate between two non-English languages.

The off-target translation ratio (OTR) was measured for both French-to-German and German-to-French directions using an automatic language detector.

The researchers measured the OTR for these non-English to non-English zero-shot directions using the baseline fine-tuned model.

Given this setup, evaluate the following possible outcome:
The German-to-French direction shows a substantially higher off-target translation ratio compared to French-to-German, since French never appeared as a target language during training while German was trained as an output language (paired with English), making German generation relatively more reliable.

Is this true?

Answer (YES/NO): NO